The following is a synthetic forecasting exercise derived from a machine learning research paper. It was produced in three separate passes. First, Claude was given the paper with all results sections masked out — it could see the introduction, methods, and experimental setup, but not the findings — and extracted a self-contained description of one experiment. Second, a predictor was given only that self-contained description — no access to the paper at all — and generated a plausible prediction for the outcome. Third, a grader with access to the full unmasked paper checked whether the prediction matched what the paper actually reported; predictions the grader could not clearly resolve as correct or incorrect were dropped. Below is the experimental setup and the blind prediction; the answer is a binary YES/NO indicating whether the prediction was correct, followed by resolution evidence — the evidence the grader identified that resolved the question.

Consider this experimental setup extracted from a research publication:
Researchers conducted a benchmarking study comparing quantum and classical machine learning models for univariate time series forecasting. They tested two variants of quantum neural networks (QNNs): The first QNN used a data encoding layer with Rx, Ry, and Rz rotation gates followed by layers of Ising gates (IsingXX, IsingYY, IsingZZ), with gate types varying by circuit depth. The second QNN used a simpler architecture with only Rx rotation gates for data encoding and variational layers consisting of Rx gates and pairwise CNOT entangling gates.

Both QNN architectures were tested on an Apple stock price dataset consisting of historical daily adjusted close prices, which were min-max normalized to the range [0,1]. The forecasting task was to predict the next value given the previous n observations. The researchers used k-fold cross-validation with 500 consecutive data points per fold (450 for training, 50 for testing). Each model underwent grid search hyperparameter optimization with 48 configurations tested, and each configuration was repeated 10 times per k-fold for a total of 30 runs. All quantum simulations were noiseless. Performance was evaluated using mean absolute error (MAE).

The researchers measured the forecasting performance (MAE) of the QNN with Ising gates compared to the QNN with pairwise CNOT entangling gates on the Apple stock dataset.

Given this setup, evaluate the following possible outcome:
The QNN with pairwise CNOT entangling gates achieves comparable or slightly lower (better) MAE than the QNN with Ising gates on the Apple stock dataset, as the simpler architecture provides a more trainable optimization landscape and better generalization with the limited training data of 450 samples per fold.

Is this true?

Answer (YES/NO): YES